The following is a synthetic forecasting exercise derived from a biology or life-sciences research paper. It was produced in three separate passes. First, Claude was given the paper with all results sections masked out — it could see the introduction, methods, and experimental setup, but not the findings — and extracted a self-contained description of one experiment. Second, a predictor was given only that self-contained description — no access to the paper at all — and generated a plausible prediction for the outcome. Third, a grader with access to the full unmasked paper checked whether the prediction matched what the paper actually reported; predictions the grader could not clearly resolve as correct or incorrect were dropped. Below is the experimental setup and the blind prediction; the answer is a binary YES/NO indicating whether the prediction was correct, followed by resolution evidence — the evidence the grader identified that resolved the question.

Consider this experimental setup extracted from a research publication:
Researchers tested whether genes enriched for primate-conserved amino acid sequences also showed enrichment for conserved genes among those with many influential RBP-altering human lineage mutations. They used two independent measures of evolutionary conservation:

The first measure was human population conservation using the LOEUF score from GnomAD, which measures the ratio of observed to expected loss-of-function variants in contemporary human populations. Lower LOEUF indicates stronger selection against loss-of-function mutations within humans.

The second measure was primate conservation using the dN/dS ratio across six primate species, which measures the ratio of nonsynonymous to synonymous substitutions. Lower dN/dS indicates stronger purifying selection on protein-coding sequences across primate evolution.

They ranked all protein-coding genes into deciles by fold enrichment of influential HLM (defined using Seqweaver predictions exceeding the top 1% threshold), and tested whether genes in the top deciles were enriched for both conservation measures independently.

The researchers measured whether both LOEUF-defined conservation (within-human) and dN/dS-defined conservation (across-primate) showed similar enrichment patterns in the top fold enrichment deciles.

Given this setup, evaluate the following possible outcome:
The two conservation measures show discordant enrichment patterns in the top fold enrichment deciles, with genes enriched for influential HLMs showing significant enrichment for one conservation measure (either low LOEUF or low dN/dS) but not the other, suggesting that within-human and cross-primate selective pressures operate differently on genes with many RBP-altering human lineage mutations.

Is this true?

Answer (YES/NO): NO